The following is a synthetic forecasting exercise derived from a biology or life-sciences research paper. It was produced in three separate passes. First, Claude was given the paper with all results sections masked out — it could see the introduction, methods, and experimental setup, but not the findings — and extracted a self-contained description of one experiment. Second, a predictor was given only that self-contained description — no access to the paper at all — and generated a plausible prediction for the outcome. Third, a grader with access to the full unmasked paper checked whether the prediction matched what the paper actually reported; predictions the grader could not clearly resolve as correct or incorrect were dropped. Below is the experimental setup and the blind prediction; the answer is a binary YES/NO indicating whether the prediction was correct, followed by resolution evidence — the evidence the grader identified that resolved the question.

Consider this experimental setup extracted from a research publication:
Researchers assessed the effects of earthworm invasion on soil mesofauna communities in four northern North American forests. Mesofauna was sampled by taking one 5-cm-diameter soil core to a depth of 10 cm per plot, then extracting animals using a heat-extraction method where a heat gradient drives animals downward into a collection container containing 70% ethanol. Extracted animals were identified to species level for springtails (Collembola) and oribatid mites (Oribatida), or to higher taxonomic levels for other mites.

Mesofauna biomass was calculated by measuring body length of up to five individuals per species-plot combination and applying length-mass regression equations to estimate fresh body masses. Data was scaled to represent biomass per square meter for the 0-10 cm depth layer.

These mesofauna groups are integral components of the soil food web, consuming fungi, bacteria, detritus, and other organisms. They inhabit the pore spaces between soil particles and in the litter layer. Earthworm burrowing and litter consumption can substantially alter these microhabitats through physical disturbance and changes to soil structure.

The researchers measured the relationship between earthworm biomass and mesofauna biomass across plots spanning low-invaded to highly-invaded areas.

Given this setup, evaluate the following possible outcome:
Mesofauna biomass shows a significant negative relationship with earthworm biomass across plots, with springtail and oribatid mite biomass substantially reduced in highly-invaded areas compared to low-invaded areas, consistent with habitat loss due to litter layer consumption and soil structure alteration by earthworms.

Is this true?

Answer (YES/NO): NO